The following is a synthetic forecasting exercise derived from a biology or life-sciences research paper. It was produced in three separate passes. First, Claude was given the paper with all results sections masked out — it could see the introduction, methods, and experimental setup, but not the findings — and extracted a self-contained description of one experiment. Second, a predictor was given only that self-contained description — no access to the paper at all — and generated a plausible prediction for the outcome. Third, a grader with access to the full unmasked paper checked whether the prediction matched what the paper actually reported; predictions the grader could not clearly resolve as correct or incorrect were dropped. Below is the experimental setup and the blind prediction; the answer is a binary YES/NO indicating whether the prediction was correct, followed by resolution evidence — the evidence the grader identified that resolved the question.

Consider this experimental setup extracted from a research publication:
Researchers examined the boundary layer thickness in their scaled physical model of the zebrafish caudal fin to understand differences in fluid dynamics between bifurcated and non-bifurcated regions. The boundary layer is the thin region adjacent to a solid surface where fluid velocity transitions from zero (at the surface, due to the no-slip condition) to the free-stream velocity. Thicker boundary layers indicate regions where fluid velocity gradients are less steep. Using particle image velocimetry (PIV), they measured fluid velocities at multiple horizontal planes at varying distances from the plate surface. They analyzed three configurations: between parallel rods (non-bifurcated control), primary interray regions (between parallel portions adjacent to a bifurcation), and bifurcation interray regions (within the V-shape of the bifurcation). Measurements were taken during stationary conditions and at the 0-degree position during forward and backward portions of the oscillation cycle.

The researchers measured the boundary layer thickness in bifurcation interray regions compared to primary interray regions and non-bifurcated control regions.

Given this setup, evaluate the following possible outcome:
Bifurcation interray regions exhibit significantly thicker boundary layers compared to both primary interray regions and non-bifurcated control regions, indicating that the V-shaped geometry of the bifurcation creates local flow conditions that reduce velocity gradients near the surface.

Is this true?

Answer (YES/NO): NO